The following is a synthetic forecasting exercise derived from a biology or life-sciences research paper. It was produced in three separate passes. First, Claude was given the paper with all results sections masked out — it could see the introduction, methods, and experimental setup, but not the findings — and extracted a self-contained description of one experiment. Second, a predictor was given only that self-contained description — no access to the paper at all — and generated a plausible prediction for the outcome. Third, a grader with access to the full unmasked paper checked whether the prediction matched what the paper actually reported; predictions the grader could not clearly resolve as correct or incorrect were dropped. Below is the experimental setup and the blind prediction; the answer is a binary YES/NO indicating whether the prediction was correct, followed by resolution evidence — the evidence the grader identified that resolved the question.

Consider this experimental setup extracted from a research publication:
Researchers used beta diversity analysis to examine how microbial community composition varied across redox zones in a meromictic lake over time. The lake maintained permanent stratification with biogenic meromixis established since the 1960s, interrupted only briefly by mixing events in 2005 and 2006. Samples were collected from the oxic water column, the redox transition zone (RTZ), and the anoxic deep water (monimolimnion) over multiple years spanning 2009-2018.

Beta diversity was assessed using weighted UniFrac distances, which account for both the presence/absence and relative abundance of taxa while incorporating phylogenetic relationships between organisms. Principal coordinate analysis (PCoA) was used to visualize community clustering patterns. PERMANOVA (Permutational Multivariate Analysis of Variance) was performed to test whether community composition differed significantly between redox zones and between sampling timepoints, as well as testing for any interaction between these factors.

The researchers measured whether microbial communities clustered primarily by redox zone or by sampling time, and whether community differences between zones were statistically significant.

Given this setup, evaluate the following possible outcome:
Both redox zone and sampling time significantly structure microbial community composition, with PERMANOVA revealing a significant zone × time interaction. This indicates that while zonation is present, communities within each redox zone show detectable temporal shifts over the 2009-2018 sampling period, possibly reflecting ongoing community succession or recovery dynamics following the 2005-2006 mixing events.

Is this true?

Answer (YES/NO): YES